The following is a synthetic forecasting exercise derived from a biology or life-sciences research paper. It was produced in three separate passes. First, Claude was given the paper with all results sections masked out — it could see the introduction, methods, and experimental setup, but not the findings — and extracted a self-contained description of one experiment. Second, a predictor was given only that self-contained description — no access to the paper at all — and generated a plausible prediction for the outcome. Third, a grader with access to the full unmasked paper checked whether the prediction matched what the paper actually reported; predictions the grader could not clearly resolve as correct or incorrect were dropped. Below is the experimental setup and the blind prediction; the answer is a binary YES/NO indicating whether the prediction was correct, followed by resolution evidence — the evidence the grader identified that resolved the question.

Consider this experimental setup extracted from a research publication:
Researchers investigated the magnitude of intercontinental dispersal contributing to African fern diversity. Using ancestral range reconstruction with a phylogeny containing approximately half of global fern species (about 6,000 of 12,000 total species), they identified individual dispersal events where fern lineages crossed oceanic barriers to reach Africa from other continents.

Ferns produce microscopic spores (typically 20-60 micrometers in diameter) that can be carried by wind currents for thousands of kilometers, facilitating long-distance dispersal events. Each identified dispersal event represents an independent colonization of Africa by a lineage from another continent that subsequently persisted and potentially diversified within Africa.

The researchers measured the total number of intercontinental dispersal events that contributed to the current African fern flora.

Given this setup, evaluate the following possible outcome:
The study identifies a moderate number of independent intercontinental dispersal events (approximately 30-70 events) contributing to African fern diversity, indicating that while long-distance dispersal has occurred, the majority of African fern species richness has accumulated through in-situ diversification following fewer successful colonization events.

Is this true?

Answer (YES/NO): NO